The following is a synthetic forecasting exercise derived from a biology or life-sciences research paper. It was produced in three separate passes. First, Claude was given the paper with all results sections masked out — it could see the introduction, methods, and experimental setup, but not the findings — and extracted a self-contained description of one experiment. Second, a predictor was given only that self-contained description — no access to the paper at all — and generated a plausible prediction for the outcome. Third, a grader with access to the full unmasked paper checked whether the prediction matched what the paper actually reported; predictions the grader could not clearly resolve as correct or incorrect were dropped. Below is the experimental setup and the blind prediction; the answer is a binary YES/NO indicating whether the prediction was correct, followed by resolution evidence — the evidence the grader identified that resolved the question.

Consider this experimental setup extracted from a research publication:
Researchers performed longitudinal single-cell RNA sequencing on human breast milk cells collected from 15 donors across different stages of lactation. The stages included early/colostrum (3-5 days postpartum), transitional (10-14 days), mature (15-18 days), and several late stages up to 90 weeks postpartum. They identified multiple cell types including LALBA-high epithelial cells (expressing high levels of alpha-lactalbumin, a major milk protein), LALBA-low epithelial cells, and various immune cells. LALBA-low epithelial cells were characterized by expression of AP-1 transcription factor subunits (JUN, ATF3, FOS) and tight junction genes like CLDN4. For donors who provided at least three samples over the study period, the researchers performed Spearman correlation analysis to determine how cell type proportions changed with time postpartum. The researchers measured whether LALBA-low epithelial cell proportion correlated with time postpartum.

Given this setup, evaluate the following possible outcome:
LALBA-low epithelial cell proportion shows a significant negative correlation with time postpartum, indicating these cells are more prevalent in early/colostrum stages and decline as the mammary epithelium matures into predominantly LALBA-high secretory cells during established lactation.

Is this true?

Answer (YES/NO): NO